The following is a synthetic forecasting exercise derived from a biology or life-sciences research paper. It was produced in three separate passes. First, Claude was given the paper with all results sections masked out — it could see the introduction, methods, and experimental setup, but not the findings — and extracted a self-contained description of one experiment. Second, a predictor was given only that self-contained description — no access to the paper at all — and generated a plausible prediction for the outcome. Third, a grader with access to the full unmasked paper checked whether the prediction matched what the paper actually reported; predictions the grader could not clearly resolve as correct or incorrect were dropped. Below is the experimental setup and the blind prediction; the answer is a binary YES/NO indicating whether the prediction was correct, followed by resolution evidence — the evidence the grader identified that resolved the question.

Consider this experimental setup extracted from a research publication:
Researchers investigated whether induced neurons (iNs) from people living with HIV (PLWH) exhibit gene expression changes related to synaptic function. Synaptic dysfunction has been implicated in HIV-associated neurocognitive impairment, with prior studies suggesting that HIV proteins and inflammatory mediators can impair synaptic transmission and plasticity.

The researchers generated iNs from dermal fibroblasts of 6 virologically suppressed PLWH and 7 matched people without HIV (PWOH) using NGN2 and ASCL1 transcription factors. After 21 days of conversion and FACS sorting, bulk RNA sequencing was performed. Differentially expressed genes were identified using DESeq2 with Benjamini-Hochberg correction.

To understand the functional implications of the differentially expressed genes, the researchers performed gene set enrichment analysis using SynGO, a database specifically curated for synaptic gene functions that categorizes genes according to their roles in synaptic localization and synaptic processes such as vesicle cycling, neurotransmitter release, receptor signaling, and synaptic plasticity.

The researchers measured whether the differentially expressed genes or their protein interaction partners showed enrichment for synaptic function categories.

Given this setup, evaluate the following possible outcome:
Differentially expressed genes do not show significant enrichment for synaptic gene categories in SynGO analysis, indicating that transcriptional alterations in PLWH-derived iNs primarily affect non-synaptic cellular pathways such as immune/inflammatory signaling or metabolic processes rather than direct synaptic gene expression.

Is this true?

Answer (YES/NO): NO